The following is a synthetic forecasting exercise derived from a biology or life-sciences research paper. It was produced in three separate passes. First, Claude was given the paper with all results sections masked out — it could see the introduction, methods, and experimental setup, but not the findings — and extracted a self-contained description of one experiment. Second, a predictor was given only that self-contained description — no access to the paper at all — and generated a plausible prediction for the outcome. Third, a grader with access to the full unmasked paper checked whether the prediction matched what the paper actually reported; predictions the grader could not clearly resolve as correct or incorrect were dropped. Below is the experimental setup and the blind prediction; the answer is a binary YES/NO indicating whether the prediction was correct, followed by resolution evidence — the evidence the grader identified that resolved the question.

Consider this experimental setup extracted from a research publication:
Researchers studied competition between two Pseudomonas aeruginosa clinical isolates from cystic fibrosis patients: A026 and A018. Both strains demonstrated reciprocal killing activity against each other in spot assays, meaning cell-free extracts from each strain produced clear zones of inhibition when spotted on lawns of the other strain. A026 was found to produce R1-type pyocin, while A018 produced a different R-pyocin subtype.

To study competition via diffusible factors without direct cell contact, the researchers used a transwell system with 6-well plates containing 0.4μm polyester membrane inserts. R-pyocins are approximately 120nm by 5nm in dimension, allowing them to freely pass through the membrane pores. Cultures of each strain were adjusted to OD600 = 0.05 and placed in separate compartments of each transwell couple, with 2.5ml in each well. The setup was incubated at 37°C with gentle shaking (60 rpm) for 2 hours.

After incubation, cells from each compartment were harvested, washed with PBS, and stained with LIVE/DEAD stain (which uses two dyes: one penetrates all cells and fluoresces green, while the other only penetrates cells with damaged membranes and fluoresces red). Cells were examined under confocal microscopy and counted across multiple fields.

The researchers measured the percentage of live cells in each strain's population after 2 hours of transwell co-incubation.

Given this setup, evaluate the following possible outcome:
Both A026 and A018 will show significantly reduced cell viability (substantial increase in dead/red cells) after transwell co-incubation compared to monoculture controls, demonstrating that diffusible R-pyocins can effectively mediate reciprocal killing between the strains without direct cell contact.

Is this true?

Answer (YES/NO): NO